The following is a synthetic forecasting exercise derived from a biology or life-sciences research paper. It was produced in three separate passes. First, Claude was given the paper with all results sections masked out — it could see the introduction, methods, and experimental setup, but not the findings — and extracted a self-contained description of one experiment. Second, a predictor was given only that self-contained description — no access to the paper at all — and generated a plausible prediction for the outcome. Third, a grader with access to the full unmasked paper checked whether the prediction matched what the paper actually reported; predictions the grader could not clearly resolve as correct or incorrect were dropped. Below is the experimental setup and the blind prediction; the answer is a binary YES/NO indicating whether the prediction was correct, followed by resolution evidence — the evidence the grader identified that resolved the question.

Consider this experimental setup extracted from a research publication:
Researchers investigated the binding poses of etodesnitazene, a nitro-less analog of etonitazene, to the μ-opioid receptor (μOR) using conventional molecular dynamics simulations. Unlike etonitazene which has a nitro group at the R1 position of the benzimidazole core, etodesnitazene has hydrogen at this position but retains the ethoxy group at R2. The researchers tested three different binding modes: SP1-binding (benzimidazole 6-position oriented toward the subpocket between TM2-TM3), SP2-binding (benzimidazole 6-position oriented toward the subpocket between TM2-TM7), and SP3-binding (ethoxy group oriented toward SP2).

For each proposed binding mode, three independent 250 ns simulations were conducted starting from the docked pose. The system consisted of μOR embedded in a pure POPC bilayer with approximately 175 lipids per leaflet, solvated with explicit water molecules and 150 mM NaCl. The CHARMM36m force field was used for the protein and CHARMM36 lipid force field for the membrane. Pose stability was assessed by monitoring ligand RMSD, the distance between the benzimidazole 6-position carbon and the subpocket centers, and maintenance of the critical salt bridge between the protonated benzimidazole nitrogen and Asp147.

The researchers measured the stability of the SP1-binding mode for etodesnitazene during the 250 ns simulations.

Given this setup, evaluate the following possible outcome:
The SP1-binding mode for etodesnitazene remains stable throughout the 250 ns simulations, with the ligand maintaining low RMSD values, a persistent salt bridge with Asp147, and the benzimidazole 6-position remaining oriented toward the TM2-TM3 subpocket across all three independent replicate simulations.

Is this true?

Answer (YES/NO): NO